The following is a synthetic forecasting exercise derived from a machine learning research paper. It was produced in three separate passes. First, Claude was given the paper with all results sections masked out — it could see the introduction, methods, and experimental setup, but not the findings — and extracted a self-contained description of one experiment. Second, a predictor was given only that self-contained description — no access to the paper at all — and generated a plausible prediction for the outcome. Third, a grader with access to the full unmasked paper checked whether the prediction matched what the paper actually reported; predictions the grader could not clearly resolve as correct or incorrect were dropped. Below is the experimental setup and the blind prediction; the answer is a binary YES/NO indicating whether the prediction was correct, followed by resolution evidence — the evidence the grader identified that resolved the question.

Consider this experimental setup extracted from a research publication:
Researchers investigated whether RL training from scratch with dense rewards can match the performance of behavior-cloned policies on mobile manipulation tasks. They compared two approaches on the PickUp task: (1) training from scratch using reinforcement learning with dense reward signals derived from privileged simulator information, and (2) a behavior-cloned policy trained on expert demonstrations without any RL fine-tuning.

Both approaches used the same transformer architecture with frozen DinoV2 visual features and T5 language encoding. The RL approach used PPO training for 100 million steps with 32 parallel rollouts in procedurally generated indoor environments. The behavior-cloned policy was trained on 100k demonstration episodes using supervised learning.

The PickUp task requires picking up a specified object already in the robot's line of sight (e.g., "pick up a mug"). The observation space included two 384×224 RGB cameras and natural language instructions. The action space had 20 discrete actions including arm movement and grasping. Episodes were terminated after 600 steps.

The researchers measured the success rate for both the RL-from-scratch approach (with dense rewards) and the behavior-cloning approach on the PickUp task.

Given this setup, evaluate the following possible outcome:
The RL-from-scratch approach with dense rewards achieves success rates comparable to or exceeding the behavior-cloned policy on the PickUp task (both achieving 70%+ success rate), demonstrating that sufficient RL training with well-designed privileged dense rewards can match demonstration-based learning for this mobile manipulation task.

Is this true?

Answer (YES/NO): YES